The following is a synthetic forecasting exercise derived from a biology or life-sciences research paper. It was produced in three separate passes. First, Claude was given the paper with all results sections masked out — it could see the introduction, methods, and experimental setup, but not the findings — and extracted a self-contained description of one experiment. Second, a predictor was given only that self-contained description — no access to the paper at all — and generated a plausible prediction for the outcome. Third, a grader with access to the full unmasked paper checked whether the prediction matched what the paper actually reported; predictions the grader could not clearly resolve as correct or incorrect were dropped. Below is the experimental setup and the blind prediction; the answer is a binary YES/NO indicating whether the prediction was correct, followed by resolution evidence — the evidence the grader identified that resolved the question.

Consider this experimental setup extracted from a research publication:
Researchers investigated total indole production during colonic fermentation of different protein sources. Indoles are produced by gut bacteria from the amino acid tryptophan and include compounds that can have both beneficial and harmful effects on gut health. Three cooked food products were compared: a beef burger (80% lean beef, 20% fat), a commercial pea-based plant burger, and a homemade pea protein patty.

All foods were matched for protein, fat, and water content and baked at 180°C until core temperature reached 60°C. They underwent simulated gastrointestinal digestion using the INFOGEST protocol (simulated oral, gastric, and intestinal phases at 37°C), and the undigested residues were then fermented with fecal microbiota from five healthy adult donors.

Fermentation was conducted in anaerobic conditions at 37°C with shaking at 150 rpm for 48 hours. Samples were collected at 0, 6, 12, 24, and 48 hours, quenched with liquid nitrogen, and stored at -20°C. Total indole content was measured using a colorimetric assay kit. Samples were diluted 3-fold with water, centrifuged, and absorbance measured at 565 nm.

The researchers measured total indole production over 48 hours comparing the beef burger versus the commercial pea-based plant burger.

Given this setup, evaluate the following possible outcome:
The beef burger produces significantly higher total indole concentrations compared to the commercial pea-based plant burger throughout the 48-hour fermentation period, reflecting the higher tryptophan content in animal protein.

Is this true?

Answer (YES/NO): NO